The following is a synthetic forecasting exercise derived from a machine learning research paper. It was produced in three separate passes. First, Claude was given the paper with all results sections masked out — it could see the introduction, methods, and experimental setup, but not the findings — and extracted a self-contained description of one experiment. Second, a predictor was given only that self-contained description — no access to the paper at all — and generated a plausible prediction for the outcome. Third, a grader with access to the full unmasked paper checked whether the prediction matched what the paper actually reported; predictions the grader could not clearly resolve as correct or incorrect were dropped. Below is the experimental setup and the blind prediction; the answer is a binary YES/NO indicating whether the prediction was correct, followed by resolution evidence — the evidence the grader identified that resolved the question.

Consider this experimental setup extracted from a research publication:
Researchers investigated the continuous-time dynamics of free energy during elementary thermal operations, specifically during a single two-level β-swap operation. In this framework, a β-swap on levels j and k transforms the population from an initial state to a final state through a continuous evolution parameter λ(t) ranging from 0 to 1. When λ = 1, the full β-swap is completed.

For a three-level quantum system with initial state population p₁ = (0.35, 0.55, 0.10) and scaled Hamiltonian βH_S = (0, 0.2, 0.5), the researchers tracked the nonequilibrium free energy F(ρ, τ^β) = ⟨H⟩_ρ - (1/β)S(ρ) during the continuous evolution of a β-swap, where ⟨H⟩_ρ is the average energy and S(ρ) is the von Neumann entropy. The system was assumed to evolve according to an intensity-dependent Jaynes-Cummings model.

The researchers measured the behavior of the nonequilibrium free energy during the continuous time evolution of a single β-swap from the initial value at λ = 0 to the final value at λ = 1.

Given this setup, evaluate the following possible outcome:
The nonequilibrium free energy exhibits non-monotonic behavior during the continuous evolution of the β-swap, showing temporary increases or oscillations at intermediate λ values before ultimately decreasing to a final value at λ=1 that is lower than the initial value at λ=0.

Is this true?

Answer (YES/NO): NO